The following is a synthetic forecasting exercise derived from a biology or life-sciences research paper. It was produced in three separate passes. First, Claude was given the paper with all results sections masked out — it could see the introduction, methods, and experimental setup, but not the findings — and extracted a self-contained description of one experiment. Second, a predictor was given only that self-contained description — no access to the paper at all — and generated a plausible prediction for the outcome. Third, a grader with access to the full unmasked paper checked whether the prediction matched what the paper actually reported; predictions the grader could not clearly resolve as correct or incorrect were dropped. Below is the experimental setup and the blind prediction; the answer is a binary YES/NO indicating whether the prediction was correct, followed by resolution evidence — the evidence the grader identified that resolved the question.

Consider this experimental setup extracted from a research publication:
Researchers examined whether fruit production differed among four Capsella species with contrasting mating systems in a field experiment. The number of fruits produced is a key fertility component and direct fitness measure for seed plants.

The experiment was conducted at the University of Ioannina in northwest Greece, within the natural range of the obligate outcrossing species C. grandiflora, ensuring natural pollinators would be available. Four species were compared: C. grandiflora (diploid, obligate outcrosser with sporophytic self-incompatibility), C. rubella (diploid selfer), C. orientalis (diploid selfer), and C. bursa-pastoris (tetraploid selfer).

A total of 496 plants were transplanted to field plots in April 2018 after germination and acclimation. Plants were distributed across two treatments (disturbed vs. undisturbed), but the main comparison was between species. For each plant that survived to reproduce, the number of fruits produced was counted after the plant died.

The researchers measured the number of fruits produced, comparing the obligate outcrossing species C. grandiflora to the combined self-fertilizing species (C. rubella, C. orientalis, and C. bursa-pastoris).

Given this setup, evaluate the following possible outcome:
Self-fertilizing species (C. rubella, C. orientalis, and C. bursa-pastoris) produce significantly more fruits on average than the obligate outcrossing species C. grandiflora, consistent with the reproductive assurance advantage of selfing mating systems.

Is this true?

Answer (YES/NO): NO